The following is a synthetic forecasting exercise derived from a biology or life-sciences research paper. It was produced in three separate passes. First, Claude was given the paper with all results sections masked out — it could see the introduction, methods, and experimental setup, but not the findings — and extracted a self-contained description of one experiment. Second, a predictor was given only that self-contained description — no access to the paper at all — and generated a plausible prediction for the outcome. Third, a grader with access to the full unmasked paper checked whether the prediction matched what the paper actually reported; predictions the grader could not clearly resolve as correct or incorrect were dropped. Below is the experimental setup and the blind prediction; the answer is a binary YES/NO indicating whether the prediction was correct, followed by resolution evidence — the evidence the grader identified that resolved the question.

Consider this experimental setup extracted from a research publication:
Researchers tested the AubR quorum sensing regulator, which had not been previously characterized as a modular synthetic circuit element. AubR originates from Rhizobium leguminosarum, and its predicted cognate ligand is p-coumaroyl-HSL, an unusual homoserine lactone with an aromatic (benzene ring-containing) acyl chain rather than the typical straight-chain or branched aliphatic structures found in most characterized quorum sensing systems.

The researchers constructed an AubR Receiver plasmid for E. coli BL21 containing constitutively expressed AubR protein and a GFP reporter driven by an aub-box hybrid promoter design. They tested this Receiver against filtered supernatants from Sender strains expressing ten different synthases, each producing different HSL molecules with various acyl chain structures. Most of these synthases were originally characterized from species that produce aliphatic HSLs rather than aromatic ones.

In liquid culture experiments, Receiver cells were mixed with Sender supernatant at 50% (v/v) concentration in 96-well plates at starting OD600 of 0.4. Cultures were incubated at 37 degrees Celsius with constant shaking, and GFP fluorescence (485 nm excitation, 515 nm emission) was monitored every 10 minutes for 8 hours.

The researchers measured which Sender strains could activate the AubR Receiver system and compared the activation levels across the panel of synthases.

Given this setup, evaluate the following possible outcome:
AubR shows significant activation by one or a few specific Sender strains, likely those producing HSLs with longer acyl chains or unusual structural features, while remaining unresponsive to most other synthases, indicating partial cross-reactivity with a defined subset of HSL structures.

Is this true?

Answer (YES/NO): NO